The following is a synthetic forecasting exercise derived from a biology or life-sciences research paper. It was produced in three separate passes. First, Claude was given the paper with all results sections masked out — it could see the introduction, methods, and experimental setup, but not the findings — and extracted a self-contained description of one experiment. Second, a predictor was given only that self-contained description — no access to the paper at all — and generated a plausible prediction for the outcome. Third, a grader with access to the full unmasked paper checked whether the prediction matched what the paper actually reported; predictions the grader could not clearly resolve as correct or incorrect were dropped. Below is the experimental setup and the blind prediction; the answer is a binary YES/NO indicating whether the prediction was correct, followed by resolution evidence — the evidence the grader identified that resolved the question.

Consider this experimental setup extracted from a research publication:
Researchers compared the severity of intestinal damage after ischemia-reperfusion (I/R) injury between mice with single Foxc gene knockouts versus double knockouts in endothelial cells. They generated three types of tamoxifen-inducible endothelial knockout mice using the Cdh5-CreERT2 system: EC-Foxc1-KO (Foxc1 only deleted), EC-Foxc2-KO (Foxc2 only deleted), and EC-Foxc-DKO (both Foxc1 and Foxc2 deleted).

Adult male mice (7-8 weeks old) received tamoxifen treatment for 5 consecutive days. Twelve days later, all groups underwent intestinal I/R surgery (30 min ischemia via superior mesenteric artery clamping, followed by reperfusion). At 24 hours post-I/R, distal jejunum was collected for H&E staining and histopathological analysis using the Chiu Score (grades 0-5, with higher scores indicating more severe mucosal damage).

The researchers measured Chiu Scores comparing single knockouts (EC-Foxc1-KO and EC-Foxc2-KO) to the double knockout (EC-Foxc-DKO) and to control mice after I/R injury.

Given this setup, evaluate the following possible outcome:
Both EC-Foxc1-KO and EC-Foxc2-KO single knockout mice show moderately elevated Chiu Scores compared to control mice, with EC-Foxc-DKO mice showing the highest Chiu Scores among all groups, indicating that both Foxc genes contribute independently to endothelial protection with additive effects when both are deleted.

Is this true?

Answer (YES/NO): YES